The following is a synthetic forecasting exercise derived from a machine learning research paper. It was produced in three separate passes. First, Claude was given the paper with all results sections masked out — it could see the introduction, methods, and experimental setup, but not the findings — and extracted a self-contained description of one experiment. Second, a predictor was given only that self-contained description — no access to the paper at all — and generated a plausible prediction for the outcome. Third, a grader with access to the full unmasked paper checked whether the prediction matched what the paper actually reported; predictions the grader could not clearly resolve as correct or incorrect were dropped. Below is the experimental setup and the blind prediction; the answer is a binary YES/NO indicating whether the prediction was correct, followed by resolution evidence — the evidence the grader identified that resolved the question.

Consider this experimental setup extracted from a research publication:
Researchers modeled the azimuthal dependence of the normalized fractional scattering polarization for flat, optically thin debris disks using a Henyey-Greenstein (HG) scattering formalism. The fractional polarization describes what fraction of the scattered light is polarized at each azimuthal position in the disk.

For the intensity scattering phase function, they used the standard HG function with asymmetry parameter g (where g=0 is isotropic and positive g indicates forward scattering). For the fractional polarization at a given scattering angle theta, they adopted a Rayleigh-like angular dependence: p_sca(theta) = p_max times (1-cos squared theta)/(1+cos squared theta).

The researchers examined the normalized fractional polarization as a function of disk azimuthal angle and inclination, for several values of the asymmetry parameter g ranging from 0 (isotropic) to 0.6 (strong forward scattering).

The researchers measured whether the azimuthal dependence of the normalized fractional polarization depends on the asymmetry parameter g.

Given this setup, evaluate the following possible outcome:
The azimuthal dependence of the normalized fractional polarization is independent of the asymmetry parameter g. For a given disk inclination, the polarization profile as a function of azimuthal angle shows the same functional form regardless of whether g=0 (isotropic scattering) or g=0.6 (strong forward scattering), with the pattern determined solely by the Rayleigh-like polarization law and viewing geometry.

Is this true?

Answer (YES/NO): YES